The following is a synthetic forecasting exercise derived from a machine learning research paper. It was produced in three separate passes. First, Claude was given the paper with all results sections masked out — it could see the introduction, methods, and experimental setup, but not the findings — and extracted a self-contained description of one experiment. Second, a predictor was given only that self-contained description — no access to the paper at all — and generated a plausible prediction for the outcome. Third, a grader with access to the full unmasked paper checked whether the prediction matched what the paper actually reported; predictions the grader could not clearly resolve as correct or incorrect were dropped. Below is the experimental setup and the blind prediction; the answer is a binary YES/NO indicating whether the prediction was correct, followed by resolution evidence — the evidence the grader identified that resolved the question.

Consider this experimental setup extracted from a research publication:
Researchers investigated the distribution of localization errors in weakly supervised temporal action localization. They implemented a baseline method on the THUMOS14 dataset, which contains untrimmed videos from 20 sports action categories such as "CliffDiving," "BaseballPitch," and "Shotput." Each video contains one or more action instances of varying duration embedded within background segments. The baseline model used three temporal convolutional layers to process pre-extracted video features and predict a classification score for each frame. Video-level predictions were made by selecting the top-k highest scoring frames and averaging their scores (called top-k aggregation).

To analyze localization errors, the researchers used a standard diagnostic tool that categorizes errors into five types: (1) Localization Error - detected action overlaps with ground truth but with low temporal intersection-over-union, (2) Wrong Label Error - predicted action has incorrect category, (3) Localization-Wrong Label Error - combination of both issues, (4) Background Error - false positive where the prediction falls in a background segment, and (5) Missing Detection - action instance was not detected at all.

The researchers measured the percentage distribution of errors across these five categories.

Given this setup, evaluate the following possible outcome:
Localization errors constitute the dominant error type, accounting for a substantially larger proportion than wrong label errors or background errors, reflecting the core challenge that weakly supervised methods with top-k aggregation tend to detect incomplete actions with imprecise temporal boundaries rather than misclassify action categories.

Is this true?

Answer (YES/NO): NO